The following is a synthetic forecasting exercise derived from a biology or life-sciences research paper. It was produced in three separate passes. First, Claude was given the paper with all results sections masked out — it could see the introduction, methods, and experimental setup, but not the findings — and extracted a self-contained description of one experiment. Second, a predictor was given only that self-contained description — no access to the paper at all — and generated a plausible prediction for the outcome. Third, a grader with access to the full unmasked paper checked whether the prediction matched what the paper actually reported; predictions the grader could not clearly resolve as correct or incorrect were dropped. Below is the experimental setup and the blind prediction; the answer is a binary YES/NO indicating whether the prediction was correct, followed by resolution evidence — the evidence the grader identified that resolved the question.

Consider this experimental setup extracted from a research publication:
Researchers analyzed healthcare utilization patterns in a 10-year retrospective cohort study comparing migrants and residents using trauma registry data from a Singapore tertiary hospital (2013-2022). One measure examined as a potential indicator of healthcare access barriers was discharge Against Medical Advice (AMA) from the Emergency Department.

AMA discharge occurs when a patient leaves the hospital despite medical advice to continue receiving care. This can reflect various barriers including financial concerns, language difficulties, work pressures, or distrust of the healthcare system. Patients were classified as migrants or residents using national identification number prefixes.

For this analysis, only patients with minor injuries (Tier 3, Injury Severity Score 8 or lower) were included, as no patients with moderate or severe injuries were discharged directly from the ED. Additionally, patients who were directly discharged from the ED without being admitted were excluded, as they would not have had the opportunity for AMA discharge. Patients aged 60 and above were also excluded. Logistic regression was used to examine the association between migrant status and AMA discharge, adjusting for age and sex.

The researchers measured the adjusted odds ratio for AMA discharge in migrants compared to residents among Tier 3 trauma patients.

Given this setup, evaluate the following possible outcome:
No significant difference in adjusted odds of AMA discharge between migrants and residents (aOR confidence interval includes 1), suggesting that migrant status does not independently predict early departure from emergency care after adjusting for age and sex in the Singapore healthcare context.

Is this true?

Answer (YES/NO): NO